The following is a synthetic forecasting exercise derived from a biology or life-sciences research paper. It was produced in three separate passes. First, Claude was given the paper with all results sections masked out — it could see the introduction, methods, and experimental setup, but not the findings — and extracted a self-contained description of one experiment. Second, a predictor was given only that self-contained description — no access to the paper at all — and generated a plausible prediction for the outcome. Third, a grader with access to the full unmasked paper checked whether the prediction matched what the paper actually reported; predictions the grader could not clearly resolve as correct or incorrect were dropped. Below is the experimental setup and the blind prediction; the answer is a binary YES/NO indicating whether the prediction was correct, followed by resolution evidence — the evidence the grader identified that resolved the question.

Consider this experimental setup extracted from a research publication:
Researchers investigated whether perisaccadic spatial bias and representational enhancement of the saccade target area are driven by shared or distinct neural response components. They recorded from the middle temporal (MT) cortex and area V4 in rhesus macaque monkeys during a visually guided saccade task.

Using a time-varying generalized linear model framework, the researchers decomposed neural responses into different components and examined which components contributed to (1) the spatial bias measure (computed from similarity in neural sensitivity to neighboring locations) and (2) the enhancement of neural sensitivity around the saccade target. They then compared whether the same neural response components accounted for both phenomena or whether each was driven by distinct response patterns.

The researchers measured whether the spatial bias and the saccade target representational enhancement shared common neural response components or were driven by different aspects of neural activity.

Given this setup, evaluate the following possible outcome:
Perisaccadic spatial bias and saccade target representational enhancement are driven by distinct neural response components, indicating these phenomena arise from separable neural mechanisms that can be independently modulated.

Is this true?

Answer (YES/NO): NO